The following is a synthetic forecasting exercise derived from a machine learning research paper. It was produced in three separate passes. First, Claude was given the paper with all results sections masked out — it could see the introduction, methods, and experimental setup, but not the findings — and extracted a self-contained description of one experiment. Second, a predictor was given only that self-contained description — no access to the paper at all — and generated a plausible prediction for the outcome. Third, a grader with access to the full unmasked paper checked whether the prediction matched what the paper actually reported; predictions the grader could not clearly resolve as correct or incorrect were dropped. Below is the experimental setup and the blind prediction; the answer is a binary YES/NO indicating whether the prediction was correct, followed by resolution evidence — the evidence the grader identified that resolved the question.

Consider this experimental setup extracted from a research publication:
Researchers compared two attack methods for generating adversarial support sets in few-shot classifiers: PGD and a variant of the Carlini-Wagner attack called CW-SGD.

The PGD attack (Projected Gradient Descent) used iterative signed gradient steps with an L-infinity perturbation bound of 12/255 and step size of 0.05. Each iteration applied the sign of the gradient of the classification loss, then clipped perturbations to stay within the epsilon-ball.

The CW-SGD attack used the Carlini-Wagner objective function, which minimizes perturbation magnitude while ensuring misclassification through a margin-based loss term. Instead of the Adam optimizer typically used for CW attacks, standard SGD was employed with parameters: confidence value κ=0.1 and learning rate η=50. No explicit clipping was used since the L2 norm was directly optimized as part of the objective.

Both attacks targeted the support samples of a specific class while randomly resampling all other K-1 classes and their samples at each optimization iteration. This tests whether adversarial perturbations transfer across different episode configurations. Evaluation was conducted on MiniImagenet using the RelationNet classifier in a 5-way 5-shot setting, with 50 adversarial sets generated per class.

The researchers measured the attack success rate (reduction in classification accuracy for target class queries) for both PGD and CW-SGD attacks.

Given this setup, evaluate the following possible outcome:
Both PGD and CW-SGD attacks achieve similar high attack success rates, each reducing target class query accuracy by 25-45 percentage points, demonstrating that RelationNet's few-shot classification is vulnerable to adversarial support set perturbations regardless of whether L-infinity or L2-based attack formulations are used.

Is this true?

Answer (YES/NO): NO